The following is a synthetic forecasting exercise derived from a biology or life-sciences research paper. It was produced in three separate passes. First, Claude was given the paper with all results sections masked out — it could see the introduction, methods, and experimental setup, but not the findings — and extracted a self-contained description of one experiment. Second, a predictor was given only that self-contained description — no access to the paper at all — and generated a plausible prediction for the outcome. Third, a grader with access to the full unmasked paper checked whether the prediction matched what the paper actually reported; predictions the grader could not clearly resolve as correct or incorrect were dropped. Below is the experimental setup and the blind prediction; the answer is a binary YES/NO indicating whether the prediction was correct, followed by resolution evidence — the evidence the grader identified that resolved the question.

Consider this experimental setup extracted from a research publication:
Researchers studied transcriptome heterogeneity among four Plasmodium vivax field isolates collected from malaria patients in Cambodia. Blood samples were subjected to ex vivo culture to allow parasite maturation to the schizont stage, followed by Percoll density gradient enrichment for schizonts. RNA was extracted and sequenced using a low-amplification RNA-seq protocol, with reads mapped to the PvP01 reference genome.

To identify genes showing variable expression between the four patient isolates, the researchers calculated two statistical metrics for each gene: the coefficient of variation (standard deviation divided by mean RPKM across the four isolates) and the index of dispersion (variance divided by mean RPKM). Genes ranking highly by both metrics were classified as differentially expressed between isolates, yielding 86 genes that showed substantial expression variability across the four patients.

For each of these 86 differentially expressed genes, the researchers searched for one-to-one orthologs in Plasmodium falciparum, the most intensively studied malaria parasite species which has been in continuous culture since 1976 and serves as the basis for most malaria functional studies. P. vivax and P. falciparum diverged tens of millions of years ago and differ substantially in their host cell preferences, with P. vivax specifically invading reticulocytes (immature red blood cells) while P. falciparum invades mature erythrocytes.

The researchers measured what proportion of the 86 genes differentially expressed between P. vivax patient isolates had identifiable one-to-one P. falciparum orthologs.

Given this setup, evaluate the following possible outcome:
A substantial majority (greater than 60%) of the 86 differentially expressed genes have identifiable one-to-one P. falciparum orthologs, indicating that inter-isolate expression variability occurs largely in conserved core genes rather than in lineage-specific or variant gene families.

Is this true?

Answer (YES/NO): NO